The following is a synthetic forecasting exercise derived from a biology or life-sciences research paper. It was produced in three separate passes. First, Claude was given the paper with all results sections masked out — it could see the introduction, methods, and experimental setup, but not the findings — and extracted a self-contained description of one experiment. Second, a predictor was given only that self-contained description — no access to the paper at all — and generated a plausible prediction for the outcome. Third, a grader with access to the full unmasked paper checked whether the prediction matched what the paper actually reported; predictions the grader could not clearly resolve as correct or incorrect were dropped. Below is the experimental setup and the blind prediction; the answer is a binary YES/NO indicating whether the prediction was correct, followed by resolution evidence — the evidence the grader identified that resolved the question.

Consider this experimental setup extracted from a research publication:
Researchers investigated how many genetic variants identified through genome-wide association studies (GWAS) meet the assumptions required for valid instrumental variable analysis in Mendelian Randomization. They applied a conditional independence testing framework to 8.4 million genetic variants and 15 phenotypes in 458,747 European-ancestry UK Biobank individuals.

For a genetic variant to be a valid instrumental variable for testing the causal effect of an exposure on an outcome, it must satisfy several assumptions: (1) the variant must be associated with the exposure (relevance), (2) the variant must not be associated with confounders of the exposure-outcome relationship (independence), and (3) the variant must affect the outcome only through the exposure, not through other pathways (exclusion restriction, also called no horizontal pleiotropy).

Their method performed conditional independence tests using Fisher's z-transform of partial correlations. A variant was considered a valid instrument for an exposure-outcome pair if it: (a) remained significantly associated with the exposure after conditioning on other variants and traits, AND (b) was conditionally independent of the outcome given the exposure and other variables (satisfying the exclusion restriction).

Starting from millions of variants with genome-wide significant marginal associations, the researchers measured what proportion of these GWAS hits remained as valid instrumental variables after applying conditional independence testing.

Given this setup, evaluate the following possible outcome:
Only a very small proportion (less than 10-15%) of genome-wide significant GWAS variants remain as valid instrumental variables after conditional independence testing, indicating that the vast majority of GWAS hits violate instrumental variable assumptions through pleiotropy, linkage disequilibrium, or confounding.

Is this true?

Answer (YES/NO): YES